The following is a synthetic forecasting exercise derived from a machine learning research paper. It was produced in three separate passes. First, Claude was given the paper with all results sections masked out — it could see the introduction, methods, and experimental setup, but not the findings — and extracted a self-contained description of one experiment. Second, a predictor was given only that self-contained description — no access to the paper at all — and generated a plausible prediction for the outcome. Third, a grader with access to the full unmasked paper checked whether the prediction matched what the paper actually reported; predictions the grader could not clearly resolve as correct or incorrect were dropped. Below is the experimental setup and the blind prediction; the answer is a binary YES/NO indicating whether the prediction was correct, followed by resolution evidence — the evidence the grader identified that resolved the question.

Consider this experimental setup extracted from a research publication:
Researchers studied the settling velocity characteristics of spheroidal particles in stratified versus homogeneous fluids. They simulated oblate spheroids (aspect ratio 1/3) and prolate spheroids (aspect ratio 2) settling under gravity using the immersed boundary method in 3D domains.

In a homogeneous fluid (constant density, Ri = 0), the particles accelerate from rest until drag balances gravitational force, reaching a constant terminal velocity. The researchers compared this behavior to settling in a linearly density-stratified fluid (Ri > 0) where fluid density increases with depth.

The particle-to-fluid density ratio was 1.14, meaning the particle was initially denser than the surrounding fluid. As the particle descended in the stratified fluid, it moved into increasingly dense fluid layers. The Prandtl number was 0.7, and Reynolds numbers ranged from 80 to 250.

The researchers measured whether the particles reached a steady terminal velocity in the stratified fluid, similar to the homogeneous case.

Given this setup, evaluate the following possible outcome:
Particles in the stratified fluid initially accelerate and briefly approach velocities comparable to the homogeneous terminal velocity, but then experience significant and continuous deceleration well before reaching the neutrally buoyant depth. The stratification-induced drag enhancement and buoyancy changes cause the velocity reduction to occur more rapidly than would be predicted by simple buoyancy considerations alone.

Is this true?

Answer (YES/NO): NO